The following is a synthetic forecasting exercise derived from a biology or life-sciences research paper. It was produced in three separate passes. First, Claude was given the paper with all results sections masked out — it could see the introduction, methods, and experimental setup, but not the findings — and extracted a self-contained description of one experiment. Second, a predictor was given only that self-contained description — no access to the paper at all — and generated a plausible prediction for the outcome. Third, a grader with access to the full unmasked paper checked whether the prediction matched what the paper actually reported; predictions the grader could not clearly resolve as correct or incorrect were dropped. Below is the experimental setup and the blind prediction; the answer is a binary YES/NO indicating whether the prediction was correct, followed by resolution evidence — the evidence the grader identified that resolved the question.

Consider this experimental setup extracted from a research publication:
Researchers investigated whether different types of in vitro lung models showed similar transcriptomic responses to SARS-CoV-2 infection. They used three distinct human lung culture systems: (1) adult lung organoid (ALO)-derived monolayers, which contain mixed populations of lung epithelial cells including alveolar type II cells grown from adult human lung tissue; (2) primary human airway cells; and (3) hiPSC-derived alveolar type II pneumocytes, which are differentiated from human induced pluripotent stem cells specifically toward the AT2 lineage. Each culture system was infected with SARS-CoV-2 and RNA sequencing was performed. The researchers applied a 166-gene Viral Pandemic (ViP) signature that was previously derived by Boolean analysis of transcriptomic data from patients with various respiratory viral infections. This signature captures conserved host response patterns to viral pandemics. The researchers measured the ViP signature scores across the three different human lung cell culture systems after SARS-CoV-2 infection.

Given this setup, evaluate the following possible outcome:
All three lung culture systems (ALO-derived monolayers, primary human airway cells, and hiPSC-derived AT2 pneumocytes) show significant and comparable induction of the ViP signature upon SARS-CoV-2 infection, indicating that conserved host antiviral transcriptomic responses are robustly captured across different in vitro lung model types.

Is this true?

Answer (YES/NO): NO